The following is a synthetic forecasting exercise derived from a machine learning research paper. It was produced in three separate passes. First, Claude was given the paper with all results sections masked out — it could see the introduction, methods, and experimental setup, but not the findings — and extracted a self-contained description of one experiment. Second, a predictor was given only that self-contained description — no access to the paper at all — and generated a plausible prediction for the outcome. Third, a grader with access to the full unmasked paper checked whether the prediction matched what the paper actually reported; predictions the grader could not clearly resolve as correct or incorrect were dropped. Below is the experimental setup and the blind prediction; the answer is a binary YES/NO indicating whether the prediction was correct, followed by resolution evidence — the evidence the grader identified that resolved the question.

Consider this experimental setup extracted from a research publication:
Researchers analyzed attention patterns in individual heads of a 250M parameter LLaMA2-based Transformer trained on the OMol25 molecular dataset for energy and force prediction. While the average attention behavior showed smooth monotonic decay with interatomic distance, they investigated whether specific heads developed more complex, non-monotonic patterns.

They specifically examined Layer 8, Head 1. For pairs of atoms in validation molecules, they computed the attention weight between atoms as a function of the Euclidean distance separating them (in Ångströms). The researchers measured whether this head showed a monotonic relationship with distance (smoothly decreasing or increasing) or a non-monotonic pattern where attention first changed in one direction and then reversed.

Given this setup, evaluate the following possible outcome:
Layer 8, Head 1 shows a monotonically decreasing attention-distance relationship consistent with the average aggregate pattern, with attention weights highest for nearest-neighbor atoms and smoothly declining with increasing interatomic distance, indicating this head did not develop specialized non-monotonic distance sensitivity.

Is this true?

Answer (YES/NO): NO